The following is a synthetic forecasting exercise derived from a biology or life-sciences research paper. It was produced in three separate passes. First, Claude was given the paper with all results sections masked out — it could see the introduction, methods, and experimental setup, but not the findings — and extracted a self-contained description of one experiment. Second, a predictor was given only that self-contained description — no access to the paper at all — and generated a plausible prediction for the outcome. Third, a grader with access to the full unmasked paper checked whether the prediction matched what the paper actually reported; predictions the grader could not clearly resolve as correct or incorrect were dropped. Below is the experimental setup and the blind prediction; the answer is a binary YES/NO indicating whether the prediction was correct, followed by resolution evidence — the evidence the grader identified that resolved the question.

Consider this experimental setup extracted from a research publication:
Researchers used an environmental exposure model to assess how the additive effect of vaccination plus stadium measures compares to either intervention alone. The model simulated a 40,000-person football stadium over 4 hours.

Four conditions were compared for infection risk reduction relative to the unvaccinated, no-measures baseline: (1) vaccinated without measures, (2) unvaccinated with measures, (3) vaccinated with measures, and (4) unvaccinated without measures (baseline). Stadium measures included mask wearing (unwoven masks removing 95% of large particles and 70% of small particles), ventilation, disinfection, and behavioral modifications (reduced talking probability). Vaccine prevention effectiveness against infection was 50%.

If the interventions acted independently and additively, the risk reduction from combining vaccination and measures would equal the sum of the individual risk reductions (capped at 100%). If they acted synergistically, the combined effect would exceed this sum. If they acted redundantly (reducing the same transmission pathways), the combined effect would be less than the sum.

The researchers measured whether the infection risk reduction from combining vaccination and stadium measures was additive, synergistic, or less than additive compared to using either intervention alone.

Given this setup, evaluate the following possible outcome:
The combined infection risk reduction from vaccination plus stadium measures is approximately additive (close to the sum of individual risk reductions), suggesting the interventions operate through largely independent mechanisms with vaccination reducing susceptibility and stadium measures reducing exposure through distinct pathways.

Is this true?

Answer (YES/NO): NO